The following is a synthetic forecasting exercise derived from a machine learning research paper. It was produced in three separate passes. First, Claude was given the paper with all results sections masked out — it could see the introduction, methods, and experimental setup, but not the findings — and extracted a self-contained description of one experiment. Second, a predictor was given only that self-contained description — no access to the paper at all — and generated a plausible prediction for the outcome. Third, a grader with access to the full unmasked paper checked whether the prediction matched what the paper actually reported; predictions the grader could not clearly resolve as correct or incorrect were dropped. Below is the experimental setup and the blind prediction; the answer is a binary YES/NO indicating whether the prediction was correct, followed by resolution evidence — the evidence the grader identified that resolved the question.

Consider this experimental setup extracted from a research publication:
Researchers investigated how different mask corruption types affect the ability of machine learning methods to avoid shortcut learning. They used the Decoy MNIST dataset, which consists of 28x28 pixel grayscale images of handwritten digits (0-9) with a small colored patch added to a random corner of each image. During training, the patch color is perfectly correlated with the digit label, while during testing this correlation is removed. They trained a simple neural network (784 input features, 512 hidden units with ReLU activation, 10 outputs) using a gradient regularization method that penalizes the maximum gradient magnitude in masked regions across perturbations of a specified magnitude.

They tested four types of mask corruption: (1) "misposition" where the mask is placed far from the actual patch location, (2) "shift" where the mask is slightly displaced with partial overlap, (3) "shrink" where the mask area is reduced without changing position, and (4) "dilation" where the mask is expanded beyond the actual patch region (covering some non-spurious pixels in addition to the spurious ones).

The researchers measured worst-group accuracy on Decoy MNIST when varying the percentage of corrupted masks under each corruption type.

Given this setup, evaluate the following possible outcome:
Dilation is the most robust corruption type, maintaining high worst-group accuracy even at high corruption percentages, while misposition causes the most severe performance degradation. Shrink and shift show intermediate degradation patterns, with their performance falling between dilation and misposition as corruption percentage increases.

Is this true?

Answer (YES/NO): NO